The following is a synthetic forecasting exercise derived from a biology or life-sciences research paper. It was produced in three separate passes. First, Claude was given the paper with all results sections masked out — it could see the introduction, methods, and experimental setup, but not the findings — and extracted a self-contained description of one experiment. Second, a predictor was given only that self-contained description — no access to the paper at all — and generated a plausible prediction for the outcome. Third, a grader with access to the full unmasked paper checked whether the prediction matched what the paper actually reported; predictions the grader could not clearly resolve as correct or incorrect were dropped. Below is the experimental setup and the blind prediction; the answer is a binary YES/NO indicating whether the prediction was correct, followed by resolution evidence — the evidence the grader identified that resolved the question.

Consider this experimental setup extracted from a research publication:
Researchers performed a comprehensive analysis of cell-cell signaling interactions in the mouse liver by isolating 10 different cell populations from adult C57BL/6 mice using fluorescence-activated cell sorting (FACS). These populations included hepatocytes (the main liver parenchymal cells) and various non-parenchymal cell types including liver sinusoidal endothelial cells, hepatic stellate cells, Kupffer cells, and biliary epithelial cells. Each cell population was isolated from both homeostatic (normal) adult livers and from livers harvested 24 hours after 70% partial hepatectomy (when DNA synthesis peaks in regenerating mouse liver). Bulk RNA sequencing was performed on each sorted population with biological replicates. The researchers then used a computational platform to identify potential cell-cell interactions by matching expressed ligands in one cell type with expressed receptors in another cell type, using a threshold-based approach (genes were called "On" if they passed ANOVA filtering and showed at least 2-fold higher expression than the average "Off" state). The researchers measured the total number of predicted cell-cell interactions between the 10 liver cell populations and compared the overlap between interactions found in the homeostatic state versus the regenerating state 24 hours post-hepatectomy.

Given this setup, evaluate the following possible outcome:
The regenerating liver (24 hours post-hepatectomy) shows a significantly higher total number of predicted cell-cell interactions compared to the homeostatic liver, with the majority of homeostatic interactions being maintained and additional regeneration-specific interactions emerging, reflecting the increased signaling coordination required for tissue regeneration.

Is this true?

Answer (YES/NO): NO